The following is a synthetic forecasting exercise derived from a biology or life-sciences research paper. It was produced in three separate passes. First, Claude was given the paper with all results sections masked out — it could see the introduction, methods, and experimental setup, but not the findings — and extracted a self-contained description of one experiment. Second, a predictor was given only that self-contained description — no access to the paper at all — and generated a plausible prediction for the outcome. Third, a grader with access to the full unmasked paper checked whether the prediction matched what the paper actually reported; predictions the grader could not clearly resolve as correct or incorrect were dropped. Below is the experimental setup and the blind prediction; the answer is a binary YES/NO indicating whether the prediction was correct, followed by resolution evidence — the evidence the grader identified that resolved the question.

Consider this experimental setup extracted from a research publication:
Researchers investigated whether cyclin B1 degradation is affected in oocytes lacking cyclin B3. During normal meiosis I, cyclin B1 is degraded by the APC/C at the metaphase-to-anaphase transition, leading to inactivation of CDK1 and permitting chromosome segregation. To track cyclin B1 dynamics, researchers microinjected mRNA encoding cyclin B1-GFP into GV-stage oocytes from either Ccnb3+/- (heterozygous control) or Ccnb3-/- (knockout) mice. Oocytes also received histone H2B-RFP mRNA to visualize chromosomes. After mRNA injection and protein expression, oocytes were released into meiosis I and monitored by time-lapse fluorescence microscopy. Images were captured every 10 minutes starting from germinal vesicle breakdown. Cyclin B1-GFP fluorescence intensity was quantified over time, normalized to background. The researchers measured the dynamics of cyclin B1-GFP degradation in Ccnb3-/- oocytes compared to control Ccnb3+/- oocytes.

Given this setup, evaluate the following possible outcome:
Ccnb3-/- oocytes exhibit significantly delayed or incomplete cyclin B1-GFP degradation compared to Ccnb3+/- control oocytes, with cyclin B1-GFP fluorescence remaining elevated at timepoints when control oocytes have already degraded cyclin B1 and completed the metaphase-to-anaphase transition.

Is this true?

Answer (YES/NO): NO